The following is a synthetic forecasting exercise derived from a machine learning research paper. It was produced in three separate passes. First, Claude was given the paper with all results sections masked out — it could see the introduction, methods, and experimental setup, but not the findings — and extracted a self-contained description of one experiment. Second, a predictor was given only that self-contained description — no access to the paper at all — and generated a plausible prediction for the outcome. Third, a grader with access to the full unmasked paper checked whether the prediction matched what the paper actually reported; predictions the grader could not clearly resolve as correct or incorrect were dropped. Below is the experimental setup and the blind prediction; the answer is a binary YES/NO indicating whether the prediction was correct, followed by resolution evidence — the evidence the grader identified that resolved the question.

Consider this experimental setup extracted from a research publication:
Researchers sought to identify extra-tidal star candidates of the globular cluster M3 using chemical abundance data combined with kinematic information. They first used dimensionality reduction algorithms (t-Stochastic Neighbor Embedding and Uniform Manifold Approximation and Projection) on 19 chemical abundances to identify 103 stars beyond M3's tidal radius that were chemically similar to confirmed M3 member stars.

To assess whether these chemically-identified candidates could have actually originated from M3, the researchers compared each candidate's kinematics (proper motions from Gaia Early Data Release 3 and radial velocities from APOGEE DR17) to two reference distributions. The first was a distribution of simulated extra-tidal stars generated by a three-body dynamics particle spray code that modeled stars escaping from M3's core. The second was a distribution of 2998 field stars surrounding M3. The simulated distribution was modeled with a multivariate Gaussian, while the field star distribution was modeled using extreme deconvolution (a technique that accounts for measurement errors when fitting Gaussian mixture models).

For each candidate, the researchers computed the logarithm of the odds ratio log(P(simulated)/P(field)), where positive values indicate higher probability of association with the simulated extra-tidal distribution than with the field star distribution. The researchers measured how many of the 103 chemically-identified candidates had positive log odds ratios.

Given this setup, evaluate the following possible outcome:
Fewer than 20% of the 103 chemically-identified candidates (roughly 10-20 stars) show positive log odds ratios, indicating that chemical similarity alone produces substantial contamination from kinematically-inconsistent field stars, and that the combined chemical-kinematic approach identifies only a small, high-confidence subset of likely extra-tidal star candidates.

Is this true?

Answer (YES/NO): YES